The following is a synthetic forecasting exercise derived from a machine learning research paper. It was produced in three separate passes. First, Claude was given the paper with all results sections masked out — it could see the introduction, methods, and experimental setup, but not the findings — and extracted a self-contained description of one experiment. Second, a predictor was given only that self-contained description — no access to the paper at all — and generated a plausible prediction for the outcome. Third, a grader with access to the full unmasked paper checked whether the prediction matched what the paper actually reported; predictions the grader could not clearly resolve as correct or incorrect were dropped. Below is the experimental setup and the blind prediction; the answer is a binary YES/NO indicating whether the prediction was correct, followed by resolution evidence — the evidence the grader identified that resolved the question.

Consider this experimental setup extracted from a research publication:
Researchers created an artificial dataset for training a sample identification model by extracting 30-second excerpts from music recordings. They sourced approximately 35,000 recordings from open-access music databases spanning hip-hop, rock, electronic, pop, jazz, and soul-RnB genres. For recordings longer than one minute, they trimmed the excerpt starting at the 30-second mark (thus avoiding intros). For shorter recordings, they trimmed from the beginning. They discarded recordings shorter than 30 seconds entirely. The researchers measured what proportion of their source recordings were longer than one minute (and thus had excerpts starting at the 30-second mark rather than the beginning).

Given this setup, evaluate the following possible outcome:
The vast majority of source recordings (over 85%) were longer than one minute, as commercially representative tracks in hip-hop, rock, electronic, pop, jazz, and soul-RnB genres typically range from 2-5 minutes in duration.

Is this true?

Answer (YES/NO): NO